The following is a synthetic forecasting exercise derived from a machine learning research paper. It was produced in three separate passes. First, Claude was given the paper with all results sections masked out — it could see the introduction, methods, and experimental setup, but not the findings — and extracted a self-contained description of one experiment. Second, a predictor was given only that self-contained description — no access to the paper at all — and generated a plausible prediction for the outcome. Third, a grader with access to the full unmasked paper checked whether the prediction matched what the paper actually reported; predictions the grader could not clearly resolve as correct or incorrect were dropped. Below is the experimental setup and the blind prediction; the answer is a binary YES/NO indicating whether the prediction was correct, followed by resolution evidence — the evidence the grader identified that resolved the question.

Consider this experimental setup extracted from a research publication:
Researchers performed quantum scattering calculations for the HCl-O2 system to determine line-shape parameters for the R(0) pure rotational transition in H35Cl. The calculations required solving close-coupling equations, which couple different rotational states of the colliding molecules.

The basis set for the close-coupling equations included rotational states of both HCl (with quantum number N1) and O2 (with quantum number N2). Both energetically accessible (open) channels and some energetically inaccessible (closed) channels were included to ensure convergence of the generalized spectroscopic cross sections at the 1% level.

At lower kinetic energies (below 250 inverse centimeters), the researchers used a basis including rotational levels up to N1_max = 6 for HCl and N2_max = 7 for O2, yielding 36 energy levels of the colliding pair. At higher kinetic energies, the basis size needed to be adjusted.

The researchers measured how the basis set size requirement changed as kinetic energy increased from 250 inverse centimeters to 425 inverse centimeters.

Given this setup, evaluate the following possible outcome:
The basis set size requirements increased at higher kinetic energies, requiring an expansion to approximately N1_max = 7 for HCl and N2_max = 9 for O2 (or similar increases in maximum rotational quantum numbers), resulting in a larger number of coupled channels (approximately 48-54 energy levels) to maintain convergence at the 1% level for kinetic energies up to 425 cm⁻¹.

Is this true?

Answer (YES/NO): NO